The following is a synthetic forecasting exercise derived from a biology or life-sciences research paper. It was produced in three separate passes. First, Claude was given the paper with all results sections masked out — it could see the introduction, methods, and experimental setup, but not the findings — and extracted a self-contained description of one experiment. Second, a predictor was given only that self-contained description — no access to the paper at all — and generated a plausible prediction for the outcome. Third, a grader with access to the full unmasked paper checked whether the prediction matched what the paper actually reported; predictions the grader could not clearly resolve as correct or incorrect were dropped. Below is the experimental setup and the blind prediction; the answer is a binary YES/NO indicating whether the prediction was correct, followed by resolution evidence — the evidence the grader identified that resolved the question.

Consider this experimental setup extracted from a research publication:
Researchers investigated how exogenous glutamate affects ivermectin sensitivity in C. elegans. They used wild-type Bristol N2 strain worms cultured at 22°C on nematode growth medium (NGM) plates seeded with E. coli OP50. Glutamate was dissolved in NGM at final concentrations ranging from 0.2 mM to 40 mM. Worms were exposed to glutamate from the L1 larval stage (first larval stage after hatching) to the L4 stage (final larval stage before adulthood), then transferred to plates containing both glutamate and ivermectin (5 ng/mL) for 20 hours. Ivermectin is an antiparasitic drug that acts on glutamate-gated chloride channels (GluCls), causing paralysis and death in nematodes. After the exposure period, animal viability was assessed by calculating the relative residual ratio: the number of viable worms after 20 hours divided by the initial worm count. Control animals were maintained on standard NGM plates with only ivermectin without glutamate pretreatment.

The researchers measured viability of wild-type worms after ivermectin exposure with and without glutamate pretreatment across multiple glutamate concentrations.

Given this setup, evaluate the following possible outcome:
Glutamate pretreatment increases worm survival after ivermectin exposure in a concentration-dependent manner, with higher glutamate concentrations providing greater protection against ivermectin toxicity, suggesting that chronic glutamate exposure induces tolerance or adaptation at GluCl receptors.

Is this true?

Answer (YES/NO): NO